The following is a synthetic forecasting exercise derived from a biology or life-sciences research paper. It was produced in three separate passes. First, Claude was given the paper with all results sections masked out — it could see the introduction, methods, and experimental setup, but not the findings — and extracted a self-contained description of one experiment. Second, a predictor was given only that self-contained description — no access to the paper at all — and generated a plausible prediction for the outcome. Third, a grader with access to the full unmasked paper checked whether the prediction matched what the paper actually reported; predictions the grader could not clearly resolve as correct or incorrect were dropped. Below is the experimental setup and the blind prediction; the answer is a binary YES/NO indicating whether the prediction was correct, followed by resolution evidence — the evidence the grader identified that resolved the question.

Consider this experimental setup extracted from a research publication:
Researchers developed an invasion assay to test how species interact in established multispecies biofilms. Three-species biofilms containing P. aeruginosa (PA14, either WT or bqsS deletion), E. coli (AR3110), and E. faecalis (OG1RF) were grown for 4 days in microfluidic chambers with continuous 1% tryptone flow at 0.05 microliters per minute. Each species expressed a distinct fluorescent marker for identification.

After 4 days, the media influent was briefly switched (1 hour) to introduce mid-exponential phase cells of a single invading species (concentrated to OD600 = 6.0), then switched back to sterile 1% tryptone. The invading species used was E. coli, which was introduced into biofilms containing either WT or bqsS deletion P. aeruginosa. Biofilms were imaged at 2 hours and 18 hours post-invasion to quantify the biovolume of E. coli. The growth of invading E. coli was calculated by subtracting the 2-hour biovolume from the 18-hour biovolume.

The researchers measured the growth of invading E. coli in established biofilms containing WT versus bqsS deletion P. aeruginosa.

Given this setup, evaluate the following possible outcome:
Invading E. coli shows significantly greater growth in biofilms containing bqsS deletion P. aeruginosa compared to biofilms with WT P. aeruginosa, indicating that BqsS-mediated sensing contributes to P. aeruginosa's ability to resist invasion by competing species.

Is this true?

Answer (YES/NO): NO